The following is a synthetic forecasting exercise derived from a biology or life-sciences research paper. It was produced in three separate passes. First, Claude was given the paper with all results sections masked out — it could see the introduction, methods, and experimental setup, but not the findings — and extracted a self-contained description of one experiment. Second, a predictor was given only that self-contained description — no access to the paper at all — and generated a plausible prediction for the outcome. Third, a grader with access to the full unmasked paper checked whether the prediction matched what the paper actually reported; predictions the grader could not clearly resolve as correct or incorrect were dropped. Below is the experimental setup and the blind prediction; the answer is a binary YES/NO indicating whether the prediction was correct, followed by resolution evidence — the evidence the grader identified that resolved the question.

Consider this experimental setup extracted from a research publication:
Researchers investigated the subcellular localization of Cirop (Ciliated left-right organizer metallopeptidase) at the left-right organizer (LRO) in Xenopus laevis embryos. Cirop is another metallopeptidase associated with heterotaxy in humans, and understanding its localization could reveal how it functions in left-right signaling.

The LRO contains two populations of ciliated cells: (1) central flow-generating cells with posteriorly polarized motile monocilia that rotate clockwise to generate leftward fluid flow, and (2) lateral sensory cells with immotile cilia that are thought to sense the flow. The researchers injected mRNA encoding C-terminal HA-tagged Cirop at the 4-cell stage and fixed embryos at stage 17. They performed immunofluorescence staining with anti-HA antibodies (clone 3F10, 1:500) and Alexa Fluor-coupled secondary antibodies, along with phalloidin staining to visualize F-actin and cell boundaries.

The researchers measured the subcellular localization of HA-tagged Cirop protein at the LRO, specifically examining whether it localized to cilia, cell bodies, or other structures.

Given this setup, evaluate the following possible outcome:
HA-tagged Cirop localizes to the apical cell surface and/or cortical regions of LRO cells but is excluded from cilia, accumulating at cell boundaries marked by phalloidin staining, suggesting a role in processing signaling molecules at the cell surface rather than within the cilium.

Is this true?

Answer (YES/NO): NO